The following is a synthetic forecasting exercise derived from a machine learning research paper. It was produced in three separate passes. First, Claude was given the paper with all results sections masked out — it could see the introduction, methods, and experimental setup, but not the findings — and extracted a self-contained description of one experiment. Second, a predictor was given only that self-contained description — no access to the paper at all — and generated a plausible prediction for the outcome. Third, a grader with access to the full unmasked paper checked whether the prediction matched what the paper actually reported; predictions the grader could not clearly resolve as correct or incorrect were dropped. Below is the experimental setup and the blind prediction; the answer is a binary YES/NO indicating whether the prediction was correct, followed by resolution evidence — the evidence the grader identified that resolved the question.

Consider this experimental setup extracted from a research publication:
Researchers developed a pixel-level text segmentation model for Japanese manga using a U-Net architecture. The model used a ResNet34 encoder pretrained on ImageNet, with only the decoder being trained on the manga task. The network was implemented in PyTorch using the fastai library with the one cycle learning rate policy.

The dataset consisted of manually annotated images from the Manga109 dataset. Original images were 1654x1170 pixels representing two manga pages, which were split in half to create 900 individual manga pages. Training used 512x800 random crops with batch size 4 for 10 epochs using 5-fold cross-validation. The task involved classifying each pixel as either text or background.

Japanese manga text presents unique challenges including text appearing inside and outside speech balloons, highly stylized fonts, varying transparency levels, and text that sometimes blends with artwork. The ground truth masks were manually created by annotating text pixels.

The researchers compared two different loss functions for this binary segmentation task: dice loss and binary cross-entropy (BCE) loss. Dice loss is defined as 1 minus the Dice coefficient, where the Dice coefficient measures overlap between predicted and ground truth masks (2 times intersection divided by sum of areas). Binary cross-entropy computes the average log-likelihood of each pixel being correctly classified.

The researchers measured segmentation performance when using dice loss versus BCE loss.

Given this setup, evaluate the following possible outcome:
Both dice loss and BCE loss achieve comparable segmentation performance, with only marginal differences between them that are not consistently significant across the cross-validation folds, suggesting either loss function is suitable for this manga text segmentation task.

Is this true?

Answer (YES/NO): NO